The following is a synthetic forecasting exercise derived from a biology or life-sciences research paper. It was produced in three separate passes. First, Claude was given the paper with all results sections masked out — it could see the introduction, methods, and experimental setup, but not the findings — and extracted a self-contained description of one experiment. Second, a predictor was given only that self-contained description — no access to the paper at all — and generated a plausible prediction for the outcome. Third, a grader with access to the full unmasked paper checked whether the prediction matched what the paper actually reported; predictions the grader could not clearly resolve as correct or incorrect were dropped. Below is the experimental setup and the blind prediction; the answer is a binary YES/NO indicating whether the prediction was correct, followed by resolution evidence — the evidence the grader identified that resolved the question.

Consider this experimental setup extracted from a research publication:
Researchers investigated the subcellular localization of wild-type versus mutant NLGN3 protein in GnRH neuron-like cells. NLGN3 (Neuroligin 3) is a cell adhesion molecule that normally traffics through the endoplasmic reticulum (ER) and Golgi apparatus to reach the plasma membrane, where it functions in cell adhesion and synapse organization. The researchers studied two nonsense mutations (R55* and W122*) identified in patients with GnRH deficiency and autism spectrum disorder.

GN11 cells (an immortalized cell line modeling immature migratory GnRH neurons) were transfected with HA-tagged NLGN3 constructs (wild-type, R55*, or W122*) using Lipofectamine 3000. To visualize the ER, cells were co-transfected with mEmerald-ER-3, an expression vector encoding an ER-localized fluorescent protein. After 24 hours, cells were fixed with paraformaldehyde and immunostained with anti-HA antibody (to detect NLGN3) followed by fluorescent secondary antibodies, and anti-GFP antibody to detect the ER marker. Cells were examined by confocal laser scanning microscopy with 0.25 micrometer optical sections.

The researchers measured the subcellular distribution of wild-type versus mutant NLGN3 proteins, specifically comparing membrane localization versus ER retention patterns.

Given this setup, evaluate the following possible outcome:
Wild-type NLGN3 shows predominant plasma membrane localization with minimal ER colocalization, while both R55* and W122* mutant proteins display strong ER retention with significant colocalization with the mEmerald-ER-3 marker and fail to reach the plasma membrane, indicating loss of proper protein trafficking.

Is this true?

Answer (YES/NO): NO